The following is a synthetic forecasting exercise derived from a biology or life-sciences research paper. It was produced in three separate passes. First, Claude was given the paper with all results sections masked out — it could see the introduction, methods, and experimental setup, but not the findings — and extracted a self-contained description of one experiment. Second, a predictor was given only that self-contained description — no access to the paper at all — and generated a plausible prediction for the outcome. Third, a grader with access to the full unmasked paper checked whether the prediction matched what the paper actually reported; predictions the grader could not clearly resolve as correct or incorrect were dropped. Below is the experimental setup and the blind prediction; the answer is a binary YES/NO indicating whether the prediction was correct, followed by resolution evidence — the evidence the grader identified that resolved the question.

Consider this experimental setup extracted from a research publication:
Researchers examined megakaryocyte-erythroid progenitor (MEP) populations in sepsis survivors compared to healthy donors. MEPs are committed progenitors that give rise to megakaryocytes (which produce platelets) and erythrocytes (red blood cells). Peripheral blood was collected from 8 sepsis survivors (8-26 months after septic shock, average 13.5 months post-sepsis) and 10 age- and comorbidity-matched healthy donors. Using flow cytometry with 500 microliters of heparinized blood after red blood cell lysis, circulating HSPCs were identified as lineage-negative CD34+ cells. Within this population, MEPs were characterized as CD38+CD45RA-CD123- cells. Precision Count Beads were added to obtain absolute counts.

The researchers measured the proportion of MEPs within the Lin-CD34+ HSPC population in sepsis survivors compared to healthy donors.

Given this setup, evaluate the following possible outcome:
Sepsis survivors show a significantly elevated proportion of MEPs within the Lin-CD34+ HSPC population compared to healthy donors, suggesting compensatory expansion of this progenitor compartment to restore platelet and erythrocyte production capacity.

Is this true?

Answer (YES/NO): NO